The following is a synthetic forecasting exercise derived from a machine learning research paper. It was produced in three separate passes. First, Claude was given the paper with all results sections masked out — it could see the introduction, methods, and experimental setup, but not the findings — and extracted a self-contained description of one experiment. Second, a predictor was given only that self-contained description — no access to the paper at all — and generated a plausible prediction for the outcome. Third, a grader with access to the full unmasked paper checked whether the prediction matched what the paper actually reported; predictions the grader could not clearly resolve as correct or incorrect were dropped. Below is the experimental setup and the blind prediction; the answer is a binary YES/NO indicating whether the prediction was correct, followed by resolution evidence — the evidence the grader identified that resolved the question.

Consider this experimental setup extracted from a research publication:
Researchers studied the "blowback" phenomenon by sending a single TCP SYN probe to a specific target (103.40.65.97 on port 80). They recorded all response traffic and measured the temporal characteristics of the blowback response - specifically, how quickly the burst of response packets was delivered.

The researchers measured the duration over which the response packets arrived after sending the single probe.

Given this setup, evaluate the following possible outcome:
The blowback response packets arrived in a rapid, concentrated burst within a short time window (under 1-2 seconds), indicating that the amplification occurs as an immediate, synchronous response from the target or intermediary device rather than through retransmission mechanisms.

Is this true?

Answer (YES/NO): NO